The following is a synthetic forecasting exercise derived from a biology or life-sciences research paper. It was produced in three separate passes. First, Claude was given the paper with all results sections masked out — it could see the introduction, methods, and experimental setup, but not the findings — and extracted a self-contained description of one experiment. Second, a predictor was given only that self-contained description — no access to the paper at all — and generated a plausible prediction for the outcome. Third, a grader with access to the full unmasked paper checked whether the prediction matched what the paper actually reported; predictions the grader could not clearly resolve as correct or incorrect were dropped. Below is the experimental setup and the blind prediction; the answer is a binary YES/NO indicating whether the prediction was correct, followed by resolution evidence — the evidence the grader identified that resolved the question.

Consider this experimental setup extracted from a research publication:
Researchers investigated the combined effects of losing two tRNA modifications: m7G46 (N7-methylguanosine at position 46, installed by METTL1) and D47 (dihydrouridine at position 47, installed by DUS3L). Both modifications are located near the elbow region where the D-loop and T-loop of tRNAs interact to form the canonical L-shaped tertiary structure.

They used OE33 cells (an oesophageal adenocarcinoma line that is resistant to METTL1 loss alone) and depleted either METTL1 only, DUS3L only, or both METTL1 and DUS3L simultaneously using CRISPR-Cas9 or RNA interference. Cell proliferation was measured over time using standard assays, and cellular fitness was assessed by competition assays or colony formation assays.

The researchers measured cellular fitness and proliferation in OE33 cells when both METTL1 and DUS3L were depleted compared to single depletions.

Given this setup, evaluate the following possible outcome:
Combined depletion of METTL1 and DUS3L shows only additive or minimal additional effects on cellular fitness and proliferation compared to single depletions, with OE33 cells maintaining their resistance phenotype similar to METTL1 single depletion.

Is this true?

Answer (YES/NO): NO